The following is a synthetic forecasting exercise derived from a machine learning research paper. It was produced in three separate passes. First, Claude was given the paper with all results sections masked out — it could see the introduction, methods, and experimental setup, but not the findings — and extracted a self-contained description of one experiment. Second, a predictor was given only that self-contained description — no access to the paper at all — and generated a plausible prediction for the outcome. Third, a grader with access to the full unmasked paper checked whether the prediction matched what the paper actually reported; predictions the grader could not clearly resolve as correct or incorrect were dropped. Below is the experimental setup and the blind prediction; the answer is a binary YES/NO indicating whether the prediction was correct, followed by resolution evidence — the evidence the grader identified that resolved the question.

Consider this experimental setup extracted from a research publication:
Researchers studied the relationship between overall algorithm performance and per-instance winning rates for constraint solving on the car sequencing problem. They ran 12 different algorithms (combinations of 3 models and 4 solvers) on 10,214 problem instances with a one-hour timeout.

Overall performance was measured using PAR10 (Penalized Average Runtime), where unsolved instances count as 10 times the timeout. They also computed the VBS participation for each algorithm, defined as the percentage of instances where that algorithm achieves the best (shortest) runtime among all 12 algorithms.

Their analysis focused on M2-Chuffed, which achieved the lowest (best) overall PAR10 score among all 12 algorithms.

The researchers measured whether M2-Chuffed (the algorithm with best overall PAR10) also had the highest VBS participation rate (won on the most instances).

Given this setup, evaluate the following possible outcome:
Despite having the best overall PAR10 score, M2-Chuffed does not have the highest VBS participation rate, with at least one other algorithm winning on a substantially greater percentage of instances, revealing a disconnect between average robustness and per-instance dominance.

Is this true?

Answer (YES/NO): YES